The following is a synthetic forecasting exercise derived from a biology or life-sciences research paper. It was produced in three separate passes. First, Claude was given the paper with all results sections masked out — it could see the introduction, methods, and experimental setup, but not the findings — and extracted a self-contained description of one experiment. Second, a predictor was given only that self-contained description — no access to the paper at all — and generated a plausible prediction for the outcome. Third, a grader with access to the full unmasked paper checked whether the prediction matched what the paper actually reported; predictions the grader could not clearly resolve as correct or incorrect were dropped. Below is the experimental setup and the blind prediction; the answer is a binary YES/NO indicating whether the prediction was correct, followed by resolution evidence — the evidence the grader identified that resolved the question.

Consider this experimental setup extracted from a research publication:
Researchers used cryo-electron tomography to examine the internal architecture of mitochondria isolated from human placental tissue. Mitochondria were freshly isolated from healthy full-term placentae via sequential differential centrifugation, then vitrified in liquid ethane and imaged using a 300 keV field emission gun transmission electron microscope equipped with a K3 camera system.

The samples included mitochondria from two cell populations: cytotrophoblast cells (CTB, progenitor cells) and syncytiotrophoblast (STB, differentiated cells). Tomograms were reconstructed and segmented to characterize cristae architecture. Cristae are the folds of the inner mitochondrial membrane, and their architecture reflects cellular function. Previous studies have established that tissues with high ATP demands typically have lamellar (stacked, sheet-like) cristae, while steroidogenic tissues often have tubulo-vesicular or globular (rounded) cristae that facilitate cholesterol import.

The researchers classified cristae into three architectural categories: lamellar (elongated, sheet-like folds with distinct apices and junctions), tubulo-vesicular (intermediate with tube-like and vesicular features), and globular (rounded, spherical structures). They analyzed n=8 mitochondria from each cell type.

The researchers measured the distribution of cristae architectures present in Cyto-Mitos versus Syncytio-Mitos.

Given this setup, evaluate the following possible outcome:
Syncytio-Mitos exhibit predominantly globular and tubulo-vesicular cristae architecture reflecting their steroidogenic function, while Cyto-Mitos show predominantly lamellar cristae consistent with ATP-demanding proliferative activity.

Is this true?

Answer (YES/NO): NO